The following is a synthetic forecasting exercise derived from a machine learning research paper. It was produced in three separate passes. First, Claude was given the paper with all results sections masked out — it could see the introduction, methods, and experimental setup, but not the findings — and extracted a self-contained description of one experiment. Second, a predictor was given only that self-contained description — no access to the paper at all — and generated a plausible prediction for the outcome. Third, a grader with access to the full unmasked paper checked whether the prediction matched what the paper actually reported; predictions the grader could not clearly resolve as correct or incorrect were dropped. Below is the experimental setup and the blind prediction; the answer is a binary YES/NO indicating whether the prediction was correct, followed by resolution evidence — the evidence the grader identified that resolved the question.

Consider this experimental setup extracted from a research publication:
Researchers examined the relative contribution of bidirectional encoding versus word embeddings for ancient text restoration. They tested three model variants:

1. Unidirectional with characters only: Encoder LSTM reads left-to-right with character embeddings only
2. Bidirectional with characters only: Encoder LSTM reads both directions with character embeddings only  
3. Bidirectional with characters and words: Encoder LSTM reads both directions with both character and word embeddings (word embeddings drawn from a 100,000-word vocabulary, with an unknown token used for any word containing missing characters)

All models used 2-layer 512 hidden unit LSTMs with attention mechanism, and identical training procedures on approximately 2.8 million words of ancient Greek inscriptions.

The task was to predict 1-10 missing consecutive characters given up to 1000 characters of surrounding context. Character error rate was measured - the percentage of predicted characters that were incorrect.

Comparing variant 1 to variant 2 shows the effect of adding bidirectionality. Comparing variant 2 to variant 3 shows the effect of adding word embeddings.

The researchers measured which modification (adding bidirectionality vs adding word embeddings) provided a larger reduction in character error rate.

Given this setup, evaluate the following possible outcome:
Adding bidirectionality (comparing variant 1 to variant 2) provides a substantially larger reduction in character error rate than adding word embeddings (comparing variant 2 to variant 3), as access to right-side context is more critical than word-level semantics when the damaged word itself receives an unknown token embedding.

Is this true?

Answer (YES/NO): YES